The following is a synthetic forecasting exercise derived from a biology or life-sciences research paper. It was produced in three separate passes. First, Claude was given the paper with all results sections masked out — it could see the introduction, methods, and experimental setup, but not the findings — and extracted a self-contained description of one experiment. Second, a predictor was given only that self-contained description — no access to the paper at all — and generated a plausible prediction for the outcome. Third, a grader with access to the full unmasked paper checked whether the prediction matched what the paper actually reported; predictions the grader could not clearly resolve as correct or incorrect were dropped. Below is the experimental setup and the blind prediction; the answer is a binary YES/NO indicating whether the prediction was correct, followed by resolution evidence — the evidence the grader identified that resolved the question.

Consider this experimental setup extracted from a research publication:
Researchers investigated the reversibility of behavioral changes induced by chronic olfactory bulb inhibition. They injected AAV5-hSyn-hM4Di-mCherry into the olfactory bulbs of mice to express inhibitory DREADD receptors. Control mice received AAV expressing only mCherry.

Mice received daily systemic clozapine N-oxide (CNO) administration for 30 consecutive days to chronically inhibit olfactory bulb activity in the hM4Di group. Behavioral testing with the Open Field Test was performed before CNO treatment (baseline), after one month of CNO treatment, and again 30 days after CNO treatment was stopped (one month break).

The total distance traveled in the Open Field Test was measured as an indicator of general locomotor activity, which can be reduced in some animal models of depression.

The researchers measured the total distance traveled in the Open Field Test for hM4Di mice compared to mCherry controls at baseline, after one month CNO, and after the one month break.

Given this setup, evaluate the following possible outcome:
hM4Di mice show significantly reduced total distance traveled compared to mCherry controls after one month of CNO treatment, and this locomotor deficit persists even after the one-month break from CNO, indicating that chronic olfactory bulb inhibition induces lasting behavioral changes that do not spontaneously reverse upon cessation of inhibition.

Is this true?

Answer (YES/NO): NO